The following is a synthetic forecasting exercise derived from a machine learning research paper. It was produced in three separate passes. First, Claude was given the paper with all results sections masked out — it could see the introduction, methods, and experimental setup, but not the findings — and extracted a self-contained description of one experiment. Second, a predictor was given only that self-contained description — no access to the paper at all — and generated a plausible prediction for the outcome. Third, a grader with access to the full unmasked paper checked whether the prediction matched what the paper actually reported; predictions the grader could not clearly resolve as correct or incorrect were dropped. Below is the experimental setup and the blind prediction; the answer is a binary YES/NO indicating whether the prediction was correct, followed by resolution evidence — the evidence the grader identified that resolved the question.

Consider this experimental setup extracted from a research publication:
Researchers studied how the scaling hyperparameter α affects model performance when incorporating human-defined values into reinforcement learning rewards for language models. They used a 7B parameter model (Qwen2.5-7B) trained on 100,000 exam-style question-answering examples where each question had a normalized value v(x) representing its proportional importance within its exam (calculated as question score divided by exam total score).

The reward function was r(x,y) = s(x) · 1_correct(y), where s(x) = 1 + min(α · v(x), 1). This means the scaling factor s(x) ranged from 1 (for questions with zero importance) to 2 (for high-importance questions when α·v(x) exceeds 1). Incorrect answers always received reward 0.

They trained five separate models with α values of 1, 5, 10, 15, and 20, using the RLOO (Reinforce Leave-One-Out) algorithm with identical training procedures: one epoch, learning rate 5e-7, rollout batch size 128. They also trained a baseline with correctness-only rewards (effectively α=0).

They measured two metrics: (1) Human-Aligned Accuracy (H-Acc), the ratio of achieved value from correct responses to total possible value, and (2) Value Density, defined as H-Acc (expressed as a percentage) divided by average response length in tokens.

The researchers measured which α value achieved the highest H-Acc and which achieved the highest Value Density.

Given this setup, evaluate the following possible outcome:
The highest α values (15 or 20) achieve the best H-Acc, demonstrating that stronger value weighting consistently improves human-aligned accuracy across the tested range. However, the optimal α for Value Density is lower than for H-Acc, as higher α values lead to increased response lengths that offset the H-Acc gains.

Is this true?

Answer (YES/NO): NO